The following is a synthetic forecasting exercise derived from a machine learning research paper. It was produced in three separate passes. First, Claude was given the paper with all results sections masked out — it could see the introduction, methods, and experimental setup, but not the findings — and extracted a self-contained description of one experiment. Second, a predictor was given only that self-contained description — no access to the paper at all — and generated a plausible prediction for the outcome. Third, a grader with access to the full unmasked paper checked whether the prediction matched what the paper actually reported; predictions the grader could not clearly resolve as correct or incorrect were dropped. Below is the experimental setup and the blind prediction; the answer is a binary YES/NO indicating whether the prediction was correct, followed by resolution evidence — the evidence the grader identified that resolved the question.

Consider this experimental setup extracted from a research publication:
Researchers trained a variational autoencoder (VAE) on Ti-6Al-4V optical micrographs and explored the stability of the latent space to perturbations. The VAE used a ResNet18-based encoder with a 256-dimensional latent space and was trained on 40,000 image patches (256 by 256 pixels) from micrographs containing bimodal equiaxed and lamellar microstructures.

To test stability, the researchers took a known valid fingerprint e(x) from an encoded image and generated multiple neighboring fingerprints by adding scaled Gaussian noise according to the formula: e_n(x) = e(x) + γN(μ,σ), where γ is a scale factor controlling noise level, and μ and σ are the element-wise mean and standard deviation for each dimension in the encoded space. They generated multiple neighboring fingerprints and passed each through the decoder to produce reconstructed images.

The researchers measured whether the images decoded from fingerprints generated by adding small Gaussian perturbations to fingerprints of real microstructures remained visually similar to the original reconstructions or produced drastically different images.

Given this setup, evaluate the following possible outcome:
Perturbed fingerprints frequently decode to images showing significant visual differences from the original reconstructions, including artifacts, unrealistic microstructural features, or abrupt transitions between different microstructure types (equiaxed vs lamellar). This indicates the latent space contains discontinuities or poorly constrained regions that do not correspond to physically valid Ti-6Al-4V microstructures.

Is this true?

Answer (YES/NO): NO